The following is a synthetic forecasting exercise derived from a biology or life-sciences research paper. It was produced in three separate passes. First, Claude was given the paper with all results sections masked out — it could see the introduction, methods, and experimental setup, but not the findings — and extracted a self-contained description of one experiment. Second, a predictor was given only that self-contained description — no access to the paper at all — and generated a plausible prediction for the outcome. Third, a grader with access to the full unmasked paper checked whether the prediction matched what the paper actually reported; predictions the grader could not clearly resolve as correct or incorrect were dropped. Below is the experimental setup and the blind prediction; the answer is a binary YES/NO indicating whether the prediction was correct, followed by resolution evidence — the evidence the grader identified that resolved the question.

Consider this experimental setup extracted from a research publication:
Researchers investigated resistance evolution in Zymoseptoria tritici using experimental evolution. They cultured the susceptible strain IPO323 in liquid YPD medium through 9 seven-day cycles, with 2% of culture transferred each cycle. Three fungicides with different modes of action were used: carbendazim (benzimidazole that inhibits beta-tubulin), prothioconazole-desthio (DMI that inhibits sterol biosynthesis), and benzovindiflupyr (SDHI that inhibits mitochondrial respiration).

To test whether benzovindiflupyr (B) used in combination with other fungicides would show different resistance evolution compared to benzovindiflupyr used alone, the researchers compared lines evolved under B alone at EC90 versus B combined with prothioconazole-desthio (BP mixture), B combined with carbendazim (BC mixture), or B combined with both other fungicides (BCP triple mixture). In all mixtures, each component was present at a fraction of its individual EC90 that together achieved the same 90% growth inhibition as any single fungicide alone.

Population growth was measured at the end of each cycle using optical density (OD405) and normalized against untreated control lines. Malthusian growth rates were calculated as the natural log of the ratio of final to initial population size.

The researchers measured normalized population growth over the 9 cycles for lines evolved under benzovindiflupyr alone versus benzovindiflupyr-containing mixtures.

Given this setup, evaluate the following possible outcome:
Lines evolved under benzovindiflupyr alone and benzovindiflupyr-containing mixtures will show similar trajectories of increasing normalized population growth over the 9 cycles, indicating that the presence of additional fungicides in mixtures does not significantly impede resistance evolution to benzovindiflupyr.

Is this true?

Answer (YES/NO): NO